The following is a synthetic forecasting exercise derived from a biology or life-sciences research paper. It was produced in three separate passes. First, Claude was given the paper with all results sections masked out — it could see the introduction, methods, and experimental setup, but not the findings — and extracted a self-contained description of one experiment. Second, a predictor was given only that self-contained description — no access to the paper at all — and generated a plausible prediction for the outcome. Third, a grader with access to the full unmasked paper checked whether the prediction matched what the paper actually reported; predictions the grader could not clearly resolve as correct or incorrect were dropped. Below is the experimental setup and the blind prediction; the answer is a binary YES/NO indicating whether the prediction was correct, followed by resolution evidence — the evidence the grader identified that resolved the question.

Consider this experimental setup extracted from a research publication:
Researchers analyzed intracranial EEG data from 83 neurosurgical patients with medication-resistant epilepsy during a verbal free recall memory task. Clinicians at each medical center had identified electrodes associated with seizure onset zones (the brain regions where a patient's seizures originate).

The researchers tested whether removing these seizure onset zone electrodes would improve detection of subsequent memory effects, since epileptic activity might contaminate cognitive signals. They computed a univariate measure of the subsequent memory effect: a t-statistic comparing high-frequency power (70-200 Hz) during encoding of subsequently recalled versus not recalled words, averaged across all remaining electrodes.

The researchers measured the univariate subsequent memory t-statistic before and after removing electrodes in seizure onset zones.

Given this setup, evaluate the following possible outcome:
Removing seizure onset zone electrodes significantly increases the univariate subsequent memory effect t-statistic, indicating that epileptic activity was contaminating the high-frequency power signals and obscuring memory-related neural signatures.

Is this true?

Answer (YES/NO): NO